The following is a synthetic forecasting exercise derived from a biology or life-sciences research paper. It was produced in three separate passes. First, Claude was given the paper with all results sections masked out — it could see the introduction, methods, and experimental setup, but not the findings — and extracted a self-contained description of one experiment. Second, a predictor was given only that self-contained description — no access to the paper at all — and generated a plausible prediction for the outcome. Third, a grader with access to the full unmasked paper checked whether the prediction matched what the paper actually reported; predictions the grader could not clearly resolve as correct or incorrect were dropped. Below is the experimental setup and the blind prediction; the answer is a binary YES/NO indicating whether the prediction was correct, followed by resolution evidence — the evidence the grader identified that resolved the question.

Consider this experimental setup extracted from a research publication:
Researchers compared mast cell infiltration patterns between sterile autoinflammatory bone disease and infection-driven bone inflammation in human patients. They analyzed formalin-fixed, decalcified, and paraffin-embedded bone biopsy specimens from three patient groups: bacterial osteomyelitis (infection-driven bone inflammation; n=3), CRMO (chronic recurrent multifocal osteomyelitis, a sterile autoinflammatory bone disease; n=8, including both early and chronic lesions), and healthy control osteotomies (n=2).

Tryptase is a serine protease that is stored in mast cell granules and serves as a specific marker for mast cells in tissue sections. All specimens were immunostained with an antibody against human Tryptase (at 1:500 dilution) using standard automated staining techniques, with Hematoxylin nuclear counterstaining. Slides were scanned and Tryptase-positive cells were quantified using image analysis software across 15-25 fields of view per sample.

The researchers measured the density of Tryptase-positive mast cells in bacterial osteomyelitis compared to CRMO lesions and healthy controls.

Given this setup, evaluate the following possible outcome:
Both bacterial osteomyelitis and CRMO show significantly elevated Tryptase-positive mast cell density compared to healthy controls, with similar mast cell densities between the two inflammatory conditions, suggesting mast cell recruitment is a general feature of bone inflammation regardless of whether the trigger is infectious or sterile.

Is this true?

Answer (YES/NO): NO